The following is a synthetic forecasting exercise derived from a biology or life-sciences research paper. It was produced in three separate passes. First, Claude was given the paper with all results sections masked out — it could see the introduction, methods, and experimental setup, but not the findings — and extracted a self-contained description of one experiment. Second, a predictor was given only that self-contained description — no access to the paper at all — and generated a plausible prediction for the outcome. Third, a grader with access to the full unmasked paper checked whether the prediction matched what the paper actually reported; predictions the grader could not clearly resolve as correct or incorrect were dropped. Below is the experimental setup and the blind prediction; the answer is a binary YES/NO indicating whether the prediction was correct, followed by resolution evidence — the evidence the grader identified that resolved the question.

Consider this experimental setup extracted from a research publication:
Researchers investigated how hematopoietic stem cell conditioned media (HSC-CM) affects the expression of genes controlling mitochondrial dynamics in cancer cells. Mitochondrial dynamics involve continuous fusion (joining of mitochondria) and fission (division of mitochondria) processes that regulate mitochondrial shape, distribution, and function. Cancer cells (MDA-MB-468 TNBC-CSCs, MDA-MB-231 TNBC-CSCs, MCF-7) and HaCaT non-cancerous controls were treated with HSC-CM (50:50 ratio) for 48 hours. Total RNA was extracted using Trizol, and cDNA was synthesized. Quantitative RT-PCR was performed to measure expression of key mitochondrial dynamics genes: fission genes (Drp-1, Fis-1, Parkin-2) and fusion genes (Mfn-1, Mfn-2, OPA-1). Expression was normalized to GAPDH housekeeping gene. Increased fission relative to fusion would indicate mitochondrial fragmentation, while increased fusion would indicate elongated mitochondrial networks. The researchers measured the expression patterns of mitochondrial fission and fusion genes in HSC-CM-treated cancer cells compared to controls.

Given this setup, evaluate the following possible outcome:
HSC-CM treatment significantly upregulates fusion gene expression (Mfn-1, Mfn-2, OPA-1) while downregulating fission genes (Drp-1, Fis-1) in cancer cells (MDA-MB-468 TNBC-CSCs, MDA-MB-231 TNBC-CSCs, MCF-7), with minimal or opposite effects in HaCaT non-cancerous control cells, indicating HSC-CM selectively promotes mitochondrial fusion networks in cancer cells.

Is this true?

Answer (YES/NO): NO